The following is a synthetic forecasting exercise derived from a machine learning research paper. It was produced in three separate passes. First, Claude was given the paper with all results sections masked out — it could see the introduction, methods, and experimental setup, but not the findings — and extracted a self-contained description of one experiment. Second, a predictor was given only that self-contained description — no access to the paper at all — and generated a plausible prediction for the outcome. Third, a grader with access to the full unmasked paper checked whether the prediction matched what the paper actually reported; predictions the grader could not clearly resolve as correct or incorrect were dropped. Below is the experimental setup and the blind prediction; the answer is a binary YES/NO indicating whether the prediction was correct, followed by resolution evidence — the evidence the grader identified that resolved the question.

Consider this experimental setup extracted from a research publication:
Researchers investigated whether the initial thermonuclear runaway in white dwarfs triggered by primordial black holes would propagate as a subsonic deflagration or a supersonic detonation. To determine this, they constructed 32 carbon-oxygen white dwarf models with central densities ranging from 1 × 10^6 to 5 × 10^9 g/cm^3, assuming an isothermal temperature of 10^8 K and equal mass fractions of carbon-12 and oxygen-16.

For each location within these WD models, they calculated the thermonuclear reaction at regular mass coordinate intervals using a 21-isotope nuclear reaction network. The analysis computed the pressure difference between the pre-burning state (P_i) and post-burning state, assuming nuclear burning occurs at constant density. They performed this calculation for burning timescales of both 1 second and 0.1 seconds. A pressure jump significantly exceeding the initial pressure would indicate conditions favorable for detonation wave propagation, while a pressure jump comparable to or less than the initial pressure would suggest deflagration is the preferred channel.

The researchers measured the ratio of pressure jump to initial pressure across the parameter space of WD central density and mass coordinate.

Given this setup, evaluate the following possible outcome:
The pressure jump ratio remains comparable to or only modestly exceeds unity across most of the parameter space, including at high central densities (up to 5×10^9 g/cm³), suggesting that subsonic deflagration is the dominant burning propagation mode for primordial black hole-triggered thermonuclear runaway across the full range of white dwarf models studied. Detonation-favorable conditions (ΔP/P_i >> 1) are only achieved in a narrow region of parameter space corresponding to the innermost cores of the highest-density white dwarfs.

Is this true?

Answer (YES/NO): NO